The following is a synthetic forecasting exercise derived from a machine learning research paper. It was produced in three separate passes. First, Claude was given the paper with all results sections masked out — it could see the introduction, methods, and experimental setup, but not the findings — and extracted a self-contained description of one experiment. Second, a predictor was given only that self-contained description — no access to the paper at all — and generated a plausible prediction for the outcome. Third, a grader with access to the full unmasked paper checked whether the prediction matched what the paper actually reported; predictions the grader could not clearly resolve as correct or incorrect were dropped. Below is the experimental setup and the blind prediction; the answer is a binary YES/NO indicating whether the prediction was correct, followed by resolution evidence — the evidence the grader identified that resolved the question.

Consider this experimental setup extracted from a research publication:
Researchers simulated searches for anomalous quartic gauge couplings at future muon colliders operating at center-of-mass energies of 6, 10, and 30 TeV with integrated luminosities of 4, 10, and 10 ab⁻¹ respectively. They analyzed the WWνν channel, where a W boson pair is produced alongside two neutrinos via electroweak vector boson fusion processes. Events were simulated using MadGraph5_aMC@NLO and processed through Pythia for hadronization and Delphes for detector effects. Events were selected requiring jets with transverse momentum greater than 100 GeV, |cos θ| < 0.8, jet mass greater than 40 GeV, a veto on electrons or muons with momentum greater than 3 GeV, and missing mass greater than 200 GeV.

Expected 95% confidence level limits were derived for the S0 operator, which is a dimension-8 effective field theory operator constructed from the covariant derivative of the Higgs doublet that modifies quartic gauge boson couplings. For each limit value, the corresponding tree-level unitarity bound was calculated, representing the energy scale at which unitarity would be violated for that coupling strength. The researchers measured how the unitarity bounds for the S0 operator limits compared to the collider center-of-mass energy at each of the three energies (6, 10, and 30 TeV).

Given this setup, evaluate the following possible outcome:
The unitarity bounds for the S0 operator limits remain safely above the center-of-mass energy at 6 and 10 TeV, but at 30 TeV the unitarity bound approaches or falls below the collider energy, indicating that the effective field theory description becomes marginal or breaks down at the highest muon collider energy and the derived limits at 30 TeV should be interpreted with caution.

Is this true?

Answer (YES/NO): NO